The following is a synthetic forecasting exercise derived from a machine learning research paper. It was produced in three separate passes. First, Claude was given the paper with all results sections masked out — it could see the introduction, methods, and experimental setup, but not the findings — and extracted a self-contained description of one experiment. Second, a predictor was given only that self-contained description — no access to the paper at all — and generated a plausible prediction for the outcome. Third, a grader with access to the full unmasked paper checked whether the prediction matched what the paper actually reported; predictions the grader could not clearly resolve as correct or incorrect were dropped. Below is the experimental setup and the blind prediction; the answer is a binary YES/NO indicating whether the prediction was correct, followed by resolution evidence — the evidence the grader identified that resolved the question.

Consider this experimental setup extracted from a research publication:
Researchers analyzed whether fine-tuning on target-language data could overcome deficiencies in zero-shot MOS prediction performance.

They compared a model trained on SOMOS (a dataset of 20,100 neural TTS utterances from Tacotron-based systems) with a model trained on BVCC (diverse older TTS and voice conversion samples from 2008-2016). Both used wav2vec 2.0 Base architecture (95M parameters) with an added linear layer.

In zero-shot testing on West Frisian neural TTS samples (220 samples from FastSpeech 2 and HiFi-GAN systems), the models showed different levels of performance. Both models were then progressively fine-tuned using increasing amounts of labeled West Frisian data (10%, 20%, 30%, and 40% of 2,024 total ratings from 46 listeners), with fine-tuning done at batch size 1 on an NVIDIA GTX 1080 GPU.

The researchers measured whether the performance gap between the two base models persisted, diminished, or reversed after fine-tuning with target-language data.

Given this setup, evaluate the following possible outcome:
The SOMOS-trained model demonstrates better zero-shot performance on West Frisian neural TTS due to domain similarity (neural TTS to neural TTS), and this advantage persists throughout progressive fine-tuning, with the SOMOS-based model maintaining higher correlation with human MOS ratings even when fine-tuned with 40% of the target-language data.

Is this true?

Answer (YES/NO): NO